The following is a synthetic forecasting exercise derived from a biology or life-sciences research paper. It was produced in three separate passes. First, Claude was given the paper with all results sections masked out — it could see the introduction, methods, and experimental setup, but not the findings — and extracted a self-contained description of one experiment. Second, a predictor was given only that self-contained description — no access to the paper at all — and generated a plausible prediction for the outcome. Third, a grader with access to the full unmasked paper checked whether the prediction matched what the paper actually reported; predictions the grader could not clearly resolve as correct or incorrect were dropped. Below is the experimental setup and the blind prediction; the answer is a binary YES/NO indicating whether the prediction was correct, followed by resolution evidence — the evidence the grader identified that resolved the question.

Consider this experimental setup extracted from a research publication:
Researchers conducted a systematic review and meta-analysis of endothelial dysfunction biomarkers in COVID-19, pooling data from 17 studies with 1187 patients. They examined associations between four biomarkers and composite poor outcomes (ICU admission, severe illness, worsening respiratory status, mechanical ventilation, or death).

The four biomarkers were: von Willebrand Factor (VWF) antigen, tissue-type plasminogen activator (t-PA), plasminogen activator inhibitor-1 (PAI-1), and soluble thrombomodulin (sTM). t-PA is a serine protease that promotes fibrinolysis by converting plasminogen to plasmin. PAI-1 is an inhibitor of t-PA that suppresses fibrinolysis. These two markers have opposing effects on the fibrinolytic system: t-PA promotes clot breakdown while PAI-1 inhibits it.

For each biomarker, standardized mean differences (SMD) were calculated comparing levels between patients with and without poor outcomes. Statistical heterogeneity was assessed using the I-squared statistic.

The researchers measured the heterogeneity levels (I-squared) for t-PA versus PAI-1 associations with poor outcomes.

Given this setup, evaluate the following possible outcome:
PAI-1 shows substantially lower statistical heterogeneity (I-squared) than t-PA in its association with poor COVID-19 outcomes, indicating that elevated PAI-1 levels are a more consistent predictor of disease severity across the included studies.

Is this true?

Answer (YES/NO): NO